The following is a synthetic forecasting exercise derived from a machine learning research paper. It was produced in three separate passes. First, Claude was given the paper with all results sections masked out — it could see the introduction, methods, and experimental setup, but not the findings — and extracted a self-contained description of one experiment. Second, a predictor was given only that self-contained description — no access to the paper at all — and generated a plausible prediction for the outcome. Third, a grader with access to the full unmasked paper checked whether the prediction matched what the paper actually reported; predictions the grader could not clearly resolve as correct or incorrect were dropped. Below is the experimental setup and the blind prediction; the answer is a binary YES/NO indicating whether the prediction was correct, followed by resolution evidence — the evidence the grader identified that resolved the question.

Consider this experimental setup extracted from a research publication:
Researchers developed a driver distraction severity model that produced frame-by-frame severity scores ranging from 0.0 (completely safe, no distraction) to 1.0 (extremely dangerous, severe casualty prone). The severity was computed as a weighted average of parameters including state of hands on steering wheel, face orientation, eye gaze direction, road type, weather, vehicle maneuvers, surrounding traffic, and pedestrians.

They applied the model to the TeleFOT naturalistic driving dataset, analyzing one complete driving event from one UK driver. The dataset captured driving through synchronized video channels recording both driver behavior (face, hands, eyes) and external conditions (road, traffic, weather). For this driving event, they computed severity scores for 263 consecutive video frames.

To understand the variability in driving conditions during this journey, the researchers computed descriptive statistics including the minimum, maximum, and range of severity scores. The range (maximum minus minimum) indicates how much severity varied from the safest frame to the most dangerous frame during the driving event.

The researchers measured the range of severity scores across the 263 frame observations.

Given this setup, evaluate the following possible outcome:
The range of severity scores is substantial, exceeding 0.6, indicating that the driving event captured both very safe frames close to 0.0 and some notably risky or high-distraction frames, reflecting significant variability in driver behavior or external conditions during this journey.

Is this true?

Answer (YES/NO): YES